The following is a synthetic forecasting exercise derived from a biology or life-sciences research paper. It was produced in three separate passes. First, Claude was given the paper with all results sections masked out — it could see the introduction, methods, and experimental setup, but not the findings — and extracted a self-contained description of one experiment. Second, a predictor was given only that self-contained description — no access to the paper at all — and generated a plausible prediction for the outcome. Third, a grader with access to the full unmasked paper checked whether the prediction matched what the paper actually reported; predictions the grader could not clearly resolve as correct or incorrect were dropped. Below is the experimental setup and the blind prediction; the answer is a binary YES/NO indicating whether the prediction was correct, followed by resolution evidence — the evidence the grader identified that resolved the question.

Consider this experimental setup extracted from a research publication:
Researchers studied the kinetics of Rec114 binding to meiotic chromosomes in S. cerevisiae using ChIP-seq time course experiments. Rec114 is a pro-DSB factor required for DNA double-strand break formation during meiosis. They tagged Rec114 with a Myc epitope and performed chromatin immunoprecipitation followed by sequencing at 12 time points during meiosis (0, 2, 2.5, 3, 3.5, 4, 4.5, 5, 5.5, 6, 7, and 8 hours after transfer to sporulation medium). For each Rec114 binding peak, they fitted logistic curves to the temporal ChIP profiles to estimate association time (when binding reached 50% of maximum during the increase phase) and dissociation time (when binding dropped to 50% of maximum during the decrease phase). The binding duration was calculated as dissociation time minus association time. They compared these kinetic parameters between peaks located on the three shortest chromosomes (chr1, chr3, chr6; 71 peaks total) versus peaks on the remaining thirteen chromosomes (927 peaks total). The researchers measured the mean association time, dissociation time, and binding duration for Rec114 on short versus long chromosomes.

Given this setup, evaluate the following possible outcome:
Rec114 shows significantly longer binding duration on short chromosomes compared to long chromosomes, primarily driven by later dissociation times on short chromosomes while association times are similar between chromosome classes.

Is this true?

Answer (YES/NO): NO